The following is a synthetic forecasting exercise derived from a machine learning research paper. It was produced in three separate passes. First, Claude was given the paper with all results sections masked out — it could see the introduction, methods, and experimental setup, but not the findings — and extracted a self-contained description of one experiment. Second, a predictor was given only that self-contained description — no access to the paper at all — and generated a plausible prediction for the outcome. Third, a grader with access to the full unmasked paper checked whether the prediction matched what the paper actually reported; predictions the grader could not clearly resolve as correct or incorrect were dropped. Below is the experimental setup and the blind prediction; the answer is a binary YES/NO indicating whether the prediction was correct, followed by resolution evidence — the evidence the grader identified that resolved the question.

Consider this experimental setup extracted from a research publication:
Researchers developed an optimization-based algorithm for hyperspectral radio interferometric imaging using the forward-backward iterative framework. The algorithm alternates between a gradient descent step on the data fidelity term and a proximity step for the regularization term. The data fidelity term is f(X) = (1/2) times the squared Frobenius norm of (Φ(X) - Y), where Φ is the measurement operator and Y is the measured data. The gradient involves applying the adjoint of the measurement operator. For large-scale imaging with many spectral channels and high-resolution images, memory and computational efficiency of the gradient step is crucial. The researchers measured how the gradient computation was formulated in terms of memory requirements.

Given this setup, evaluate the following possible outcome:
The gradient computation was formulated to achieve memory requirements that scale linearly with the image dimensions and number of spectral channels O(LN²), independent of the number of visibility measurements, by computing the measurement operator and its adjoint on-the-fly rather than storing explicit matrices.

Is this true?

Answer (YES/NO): YES